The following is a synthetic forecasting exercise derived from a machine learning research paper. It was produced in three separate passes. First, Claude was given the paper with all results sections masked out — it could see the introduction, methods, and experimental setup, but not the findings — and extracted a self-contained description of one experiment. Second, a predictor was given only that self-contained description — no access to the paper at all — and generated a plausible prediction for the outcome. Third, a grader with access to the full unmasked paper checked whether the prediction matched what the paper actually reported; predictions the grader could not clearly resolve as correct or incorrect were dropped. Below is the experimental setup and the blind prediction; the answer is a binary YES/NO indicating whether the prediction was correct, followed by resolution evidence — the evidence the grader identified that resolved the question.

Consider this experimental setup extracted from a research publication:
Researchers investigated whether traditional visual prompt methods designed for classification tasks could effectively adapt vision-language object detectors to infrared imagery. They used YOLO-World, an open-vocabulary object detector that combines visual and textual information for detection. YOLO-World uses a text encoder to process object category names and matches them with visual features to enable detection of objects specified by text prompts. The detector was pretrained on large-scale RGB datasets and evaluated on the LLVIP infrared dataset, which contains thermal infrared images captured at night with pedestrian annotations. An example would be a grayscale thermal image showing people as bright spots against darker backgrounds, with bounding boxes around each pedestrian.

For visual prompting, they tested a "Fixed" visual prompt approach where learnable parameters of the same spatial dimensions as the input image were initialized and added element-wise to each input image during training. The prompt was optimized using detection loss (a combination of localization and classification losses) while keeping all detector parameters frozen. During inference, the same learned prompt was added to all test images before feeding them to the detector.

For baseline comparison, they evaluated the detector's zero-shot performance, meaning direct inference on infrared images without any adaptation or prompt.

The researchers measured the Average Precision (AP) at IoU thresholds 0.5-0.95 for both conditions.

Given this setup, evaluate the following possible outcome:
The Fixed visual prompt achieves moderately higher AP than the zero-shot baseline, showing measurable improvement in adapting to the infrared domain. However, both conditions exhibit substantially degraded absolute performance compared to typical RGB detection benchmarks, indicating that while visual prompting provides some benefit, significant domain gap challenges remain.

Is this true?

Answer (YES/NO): NO